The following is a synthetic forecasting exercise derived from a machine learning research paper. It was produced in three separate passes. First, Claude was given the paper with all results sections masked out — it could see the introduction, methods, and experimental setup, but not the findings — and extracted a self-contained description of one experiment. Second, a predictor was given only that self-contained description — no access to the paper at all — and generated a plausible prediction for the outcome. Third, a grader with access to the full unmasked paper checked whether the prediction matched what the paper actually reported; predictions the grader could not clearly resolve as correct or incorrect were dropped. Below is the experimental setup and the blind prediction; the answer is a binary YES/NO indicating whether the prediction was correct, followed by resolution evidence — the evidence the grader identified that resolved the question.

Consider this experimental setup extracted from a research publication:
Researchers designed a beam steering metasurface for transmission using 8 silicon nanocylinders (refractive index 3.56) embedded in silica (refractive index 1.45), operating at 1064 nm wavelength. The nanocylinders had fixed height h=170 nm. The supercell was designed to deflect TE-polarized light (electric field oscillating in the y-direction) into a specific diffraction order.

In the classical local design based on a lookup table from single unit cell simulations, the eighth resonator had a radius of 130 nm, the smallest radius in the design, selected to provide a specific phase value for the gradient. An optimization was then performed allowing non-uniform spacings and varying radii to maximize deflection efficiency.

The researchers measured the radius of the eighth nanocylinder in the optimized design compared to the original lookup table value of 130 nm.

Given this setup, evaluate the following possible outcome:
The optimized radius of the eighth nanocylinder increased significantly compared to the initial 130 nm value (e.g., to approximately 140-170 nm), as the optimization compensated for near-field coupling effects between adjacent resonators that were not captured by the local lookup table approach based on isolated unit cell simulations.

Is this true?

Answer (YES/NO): NO